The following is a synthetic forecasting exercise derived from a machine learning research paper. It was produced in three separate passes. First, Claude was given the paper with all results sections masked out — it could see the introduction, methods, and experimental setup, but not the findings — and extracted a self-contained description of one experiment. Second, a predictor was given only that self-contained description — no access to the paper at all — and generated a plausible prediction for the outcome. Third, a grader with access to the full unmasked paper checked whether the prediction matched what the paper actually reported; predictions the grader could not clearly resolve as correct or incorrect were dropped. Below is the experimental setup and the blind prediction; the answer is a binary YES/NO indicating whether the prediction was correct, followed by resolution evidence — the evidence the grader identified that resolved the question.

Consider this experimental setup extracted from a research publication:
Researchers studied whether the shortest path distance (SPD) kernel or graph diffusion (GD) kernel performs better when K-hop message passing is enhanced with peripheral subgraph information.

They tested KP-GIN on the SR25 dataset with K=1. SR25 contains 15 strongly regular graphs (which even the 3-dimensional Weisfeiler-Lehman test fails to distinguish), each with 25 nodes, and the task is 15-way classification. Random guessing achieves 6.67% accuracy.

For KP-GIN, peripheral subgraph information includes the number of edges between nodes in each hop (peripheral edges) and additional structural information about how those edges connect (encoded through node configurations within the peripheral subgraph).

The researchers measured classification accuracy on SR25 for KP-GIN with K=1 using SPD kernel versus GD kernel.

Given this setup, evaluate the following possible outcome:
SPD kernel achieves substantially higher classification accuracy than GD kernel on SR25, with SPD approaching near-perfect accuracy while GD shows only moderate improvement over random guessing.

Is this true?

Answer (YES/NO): NO